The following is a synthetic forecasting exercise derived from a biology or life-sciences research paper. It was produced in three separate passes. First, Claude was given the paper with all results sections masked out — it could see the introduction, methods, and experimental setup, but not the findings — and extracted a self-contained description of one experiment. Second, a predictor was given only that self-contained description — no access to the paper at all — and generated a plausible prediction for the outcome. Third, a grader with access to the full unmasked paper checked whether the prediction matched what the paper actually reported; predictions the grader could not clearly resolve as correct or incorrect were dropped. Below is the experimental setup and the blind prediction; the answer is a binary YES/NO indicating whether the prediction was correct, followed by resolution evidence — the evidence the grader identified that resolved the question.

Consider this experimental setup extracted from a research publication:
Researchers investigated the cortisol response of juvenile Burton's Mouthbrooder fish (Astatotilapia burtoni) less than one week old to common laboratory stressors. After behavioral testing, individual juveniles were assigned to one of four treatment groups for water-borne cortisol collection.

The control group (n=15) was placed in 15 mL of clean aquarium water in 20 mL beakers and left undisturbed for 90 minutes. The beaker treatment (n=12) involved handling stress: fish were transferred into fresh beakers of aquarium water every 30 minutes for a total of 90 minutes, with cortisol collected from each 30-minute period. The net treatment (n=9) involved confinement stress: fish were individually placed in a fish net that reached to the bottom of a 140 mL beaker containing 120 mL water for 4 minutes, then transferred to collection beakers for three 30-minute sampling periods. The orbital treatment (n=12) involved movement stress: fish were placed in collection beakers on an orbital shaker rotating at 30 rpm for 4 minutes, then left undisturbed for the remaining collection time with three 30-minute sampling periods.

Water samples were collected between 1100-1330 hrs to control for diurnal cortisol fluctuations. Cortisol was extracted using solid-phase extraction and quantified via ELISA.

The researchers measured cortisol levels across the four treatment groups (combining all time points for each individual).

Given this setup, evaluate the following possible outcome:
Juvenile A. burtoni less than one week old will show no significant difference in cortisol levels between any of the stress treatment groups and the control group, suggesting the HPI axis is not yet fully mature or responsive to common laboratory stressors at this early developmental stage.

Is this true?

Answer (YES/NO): NO